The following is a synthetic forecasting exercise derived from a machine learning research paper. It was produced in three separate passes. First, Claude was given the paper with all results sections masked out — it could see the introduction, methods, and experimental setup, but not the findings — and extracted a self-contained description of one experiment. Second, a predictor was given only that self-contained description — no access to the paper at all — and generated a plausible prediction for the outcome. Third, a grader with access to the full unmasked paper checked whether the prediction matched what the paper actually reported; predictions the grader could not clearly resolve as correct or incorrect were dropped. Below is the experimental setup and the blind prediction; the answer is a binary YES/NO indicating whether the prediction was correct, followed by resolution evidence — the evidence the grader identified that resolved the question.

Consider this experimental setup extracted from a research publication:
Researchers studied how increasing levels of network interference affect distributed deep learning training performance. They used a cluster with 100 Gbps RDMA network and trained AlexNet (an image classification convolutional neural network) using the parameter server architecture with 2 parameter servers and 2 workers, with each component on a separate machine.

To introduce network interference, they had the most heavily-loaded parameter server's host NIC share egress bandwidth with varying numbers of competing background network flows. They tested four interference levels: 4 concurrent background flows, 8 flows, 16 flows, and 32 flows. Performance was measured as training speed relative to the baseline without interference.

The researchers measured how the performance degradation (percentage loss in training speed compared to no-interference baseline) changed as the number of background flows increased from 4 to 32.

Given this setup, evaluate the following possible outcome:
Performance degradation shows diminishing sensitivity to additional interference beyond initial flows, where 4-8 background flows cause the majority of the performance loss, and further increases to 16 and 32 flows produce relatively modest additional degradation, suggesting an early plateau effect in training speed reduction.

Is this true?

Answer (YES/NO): NO